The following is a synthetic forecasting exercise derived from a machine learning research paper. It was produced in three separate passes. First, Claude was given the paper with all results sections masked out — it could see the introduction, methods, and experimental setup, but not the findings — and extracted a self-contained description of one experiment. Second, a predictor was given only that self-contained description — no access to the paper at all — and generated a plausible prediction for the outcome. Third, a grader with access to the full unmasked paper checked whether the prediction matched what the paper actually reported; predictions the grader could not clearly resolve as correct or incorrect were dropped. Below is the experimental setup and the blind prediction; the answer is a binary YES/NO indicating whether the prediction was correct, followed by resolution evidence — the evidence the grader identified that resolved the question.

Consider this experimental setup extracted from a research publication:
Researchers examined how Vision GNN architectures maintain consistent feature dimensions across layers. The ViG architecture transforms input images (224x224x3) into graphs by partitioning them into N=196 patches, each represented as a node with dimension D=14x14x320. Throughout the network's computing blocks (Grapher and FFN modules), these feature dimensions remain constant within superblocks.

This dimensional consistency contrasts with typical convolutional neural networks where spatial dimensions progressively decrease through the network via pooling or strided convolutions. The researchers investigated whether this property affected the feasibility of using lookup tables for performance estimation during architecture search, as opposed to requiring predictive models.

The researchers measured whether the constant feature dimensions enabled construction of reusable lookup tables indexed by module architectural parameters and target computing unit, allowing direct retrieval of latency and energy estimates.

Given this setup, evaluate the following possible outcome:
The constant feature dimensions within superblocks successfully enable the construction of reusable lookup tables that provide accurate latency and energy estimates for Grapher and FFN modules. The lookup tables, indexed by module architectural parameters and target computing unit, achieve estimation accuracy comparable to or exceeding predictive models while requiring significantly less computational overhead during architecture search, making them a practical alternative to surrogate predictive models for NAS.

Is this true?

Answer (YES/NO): NO